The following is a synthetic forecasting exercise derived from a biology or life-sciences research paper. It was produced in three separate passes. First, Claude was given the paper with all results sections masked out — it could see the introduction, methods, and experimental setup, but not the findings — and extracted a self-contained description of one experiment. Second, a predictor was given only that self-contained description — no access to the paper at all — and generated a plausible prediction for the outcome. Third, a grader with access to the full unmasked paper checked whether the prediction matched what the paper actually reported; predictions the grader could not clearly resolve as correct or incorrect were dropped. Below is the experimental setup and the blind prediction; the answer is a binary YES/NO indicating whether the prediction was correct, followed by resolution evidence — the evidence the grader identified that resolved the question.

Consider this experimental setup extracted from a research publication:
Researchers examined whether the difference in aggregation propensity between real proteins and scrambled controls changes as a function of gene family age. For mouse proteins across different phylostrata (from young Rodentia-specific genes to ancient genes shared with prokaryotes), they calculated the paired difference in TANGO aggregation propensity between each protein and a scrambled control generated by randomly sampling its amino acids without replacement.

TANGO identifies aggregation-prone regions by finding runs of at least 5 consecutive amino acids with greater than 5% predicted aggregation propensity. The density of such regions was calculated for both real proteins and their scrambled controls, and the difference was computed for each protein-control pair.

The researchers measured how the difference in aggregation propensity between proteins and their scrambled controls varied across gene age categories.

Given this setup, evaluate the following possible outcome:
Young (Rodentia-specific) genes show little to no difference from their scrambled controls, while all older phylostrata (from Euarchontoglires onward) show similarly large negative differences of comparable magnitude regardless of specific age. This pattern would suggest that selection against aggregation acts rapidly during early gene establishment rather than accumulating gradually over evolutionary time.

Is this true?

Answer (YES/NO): NO